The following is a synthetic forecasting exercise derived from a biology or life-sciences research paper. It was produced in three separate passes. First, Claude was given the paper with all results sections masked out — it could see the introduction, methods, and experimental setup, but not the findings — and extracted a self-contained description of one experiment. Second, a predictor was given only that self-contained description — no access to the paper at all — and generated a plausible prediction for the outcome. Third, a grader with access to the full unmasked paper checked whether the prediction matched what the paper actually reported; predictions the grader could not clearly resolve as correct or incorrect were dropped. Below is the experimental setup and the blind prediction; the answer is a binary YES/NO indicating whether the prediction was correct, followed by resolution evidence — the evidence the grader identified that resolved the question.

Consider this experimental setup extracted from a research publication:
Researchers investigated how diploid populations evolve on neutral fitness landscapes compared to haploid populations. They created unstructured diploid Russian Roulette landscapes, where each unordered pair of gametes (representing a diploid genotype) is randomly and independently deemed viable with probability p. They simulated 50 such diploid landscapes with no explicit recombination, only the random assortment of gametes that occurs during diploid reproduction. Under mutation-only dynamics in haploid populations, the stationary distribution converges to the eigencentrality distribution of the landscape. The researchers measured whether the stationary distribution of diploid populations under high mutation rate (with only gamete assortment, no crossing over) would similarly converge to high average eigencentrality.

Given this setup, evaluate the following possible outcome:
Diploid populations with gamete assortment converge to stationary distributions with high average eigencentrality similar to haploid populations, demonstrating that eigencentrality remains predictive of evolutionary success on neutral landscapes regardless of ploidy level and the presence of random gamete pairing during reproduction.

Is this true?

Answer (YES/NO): NO